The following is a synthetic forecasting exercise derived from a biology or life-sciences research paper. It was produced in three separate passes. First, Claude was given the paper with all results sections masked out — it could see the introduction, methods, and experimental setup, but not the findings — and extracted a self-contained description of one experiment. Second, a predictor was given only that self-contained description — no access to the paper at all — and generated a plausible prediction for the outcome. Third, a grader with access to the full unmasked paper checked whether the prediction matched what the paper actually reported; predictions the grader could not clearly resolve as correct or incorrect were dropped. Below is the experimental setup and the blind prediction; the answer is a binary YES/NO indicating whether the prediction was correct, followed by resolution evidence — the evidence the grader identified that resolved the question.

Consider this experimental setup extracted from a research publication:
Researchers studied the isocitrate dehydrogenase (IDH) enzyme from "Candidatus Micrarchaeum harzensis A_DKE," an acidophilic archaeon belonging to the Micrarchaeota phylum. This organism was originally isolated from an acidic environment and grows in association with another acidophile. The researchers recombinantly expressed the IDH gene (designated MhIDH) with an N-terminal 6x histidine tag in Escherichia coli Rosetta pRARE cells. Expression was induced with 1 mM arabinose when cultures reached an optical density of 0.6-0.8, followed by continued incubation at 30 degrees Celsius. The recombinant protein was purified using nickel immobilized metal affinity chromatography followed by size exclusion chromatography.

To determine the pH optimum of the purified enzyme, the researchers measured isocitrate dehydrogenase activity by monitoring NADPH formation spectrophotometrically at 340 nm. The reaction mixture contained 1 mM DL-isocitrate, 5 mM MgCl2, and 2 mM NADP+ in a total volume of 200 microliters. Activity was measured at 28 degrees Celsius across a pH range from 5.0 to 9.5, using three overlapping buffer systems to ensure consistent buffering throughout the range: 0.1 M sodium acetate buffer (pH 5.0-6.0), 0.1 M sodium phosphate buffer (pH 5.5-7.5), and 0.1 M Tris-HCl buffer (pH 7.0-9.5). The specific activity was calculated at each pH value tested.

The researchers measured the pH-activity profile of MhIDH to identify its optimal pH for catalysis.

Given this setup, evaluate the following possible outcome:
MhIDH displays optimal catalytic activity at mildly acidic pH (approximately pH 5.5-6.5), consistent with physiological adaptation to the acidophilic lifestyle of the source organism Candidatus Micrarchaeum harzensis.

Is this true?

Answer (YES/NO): NO